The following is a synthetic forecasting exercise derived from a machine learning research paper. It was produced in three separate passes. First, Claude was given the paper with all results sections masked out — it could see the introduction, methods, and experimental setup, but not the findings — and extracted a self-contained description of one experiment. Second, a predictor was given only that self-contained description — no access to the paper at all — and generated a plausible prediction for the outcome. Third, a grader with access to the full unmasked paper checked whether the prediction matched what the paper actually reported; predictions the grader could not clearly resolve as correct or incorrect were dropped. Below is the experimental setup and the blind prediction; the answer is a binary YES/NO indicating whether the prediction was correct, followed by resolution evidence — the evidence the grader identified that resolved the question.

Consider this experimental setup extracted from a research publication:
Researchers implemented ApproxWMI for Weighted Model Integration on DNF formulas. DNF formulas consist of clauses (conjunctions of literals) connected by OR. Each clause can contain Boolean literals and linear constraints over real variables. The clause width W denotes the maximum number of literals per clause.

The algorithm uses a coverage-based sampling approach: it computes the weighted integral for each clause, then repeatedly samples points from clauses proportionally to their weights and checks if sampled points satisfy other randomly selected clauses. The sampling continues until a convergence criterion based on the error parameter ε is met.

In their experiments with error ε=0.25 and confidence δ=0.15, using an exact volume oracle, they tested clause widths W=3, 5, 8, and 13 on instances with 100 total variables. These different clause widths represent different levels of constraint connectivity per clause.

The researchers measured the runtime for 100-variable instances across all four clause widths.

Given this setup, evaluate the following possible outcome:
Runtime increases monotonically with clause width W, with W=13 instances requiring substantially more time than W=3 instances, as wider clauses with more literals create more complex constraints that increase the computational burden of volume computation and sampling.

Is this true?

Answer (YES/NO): NO